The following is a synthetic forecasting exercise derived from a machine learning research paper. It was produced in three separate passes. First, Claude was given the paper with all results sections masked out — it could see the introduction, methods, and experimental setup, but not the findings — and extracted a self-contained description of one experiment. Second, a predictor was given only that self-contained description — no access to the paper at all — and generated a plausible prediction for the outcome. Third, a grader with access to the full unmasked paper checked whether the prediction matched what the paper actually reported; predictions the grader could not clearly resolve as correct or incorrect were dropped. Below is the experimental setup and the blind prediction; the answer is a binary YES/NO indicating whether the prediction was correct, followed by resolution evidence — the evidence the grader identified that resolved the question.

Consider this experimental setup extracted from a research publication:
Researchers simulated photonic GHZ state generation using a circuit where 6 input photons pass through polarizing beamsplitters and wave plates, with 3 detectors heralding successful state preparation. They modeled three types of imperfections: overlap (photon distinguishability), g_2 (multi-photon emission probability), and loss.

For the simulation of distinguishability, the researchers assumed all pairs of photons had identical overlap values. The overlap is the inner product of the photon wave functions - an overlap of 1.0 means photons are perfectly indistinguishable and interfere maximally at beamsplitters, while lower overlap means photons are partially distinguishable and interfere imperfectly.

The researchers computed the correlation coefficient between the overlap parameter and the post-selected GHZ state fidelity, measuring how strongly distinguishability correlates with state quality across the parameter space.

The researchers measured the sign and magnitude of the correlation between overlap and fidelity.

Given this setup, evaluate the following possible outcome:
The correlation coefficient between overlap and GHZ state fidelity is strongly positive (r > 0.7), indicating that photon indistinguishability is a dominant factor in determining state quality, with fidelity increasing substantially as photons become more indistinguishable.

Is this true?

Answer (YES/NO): YES